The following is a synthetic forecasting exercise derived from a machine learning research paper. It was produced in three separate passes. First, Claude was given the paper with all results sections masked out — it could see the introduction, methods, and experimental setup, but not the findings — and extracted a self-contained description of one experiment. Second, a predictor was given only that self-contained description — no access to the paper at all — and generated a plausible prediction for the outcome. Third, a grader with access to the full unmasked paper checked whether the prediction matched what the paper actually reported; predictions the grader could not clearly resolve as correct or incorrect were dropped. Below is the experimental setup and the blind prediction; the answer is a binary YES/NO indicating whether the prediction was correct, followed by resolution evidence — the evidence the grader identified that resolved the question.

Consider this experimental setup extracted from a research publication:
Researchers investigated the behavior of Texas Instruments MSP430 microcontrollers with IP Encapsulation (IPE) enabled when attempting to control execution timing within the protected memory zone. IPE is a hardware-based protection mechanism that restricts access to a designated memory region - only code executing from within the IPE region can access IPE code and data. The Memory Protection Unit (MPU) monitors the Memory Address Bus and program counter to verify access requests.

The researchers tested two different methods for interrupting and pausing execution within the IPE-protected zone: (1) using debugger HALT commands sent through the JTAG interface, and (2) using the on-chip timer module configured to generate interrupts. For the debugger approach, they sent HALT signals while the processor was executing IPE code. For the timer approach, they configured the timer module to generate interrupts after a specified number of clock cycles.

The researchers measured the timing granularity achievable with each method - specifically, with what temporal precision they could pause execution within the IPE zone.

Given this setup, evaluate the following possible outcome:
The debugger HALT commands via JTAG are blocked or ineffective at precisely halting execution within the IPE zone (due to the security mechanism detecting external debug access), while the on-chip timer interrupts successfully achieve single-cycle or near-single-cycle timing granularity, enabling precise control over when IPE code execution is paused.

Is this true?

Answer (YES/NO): YES